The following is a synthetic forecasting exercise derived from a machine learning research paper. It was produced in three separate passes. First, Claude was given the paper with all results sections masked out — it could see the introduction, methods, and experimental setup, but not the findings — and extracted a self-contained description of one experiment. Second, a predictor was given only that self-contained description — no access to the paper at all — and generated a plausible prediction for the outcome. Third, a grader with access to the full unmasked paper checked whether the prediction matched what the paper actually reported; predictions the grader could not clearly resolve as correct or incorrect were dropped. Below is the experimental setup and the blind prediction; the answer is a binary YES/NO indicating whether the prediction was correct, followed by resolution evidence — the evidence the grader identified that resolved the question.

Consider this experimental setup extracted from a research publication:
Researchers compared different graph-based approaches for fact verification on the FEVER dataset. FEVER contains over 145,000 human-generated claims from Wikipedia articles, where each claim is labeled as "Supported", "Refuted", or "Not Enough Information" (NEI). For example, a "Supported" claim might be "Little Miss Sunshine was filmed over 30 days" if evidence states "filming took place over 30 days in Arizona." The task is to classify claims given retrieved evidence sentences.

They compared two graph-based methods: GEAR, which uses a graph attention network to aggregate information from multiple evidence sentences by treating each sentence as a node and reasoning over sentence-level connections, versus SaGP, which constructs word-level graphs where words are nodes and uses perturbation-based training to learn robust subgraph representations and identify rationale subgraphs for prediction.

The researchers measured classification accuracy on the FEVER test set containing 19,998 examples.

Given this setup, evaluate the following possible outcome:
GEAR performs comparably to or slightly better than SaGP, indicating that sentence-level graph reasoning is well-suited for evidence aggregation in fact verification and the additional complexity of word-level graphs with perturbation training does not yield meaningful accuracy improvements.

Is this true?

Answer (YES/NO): NO